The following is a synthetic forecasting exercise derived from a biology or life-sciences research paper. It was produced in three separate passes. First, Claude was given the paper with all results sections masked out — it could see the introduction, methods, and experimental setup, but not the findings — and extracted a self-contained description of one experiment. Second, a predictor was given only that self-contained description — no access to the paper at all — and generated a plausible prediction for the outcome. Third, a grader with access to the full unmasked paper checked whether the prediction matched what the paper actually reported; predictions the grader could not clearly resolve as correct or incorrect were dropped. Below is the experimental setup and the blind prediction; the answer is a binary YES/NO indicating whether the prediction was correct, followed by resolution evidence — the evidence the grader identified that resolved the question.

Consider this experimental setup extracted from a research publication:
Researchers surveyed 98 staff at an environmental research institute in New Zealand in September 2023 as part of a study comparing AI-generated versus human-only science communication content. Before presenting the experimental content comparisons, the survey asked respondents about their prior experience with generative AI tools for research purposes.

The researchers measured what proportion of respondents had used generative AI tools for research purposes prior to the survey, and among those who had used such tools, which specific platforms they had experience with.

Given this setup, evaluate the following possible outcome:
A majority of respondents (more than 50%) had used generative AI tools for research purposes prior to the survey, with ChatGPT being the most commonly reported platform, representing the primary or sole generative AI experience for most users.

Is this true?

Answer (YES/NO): NO